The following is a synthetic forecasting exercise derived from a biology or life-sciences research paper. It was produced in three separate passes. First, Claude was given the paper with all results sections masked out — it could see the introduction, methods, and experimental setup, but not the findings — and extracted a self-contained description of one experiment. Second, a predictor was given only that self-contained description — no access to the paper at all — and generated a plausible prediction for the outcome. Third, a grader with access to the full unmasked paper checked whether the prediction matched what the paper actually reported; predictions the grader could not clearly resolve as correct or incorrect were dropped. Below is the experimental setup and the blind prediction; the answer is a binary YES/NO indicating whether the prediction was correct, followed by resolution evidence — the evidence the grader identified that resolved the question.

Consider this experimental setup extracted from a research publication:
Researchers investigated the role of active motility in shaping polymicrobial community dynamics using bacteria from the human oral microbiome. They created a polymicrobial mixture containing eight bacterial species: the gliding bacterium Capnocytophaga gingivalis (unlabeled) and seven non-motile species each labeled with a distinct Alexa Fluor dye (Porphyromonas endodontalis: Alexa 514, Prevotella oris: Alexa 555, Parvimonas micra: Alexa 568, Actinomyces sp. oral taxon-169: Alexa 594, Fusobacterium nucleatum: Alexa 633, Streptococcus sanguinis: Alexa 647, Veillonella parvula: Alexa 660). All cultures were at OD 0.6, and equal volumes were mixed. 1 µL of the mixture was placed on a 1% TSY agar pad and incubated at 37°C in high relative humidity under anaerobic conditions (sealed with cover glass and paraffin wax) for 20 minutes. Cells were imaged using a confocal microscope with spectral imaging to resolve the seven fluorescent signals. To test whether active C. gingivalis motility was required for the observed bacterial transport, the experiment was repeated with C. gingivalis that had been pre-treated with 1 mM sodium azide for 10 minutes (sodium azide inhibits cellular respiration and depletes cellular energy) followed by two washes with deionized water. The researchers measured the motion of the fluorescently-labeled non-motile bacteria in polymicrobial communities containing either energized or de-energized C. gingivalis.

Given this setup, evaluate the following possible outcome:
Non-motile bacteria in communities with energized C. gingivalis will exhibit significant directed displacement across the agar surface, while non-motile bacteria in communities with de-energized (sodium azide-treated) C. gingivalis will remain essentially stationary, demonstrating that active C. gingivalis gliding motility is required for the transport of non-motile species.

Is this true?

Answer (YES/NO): YES